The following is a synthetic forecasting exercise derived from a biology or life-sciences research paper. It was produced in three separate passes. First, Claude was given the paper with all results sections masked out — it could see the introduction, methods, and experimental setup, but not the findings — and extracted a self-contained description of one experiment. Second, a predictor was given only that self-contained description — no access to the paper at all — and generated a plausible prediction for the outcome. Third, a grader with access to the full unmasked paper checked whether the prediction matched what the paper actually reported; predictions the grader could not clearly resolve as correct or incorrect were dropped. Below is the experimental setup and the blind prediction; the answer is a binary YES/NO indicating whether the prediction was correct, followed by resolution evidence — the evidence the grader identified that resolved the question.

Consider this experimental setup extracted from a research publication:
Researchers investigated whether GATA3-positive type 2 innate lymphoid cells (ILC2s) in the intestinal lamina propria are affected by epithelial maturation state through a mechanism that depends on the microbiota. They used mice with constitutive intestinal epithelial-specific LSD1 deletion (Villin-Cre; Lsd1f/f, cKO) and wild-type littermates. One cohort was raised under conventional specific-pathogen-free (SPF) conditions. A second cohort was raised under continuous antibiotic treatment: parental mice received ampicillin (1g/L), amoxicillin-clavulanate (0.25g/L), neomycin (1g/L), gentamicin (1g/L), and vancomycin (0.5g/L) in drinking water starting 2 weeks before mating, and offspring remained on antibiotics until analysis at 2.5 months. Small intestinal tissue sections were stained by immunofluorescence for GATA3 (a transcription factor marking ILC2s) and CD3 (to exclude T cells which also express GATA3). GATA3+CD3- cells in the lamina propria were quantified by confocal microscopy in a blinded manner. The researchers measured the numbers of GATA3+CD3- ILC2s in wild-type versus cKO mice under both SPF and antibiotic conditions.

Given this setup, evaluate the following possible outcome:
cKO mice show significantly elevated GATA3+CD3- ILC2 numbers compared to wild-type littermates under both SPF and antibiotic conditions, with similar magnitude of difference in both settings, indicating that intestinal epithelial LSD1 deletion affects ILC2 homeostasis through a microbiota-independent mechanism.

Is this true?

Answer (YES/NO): YES